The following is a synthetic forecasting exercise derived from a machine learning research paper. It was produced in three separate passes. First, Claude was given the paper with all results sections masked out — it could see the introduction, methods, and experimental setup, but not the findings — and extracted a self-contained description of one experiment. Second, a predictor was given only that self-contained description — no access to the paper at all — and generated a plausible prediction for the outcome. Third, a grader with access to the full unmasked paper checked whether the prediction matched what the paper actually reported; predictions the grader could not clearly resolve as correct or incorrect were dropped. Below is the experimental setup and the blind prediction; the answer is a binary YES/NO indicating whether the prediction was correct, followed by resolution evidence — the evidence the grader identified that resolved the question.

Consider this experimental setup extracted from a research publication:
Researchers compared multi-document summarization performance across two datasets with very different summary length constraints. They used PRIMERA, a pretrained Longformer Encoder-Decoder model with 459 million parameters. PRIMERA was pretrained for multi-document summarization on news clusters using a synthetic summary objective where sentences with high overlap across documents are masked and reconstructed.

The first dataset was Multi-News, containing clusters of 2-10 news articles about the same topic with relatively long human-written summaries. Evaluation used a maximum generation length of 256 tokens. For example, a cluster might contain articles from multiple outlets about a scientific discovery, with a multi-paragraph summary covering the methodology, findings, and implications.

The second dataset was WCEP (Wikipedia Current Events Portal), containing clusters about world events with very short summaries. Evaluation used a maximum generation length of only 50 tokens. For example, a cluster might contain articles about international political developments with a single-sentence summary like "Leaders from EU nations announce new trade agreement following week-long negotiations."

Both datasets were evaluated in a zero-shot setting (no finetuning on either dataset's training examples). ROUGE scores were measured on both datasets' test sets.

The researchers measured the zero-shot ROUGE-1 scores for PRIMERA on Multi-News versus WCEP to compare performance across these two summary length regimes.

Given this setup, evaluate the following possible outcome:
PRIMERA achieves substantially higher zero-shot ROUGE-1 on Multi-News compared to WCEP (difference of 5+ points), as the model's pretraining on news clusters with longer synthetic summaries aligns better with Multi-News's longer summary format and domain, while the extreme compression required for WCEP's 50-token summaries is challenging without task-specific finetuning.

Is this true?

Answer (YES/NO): YES